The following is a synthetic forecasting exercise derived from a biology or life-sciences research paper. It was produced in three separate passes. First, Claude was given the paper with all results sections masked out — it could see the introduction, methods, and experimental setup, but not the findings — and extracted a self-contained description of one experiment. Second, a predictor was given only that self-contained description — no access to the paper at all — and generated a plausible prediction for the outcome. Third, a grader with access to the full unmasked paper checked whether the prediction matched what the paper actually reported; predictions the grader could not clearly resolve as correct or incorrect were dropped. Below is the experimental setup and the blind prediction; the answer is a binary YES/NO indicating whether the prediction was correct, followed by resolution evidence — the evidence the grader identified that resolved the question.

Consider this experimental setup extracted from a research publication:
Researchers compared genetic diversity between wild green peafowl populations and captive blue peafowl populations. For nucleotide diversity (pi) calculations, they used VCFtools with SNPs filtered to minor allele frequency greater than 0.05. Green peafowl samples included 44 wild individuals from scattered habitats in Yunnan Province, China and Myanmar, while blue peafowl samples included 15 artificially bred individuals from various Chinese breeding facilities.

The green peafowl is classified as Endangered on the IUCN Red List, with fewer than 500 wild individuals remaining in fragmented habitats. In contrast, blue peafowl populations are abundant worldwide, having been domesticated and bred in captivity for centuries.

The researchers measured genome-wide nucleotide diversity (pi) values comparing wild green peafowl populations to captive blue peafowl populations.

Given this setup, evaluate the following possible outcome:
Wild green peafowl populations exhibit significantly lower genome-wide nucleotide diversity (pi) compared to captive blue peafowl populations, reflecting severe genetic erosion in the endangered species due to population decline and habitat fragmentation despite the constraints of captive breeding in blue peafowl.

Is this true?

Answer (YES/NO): YES